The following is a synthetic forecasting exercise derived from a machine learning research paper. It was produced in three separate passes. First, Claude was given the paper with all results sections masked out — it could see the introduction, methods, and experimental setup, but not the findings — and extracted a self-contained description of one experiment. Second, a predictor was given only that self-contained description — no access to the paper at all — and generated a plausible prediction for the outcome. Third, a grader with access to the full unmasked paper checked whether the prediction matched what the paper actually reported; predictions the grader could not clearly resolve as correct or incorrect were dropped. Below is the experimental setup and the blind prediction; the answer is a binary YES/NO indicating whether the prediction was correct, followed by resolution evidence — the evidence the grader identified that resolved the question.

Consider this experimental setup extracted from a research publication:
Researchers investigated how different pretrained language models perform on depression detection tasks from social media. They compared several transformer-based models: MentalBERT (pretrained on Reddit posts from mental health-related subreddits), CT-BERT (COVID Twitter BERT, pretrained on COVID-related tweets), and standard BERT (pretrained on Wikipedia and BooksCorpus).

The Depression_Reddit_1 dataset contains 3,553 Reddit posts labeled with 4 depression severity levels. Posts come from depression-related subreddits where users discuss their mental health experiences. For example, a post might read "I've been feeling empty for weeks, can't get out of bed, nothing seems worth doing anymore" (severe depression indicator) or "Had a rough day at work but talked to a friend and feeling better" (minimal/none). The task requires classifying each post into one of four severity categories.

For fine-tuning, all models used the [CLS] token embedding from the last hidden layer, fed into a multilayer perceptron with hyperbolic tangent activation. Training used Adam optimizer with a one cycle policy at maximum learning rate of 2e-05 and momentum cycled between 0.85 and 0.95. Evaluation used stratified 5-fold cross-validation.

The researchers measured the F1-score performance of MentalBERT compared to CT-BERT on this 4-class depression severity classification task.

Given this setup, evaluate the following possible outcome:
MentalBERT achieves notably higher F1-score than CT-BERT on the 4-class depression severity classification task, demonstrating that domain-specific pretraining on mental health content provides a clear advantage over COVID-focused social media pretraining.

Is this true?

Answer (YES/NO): NO